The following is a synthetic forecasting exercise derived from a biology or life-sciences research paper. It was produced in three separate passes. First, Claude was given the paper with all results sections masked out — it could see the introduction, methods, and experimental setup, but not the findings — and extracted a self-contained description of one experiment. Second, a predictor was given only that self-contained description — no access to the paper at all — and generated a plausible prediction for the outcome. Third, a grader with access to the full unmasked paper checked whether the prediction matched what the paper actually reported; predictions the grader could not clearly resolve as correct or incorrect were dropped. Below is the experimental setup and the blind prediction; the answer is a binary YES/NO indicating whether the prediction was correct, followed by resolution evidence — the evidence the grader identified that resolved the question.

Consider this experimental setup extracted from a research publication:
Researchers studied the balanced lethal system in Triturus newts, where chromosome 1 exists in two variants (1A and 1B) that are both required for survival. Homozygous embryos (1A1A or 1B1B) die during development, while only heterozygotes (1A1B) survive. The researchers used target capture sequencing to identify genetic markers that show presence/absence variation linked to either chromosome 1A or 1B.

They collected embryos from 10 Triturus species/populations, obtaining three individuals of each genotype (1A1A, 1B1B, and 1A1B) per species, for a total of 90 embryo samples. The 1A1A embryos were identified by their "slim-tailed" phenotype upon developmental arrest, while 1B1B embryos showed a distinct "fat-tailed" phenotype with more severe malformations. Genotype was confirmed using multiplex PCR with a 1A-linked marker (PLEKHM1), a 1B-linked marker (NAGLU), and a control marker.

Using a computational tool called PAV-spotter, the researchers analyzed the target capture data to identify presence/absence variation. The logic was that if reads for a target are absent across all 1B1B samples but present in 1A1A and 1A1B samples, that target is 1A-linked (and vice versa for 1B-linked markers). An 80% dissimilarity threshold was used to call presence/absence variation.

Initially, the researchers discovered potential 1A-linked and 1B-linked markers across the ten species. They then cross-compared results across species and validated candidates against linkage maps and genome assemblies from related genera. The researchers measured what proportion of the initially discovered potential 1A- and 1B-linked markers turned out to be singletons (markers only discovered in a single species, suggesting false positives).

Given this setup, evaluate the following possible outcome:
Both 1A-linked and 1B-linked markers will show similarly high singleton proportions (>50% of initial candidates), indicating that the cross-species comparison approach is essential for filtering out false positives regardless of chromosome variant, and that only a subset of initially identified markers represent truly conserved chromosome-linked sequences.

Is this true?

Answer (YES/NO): YES